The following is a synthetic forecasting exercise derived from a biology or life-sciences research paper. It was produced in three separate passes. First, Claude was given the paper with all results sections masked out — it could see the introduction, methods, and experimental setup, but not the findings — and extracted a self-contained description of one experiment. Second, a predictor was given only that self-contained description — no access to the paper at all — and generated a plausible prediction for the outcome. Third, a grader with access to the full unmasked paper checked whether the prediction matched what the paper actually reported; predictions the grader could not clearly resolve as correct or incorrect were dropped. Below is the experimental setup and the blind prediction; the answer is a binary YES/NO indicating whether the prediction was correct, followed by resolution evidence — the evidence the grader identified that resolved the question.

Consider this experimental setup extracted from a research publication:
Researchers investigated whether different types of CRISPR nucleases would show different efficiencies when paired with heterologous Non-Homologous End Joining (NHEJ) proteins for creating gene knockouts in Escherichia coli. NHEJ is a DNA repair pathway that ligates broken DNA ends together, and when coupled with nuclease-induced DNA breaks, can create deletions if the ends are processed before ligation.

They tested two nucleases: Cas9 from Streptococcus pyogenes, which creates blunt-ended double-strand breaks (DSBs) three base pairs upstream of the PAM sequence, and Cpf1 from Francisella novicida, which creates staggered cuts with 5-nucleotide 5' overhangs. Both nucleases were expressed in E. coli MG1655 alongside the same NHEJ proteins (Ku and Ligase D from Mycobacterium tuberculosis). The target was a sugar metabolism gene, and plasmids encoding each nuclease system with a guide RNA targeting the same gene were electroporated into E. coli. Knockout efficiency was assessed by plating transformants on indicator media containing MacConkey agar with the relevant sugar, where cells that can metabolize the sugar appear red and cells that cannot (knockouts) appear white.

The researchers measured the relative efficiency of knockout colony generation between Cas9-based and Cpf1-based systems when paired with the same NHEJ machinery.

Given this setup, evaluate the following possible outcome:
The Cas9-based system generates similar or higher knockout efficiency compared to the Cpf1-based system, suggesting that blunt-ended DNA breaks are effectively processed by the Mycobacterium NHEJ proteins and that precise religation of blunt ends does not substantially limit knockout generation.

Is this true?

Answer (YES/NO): YES